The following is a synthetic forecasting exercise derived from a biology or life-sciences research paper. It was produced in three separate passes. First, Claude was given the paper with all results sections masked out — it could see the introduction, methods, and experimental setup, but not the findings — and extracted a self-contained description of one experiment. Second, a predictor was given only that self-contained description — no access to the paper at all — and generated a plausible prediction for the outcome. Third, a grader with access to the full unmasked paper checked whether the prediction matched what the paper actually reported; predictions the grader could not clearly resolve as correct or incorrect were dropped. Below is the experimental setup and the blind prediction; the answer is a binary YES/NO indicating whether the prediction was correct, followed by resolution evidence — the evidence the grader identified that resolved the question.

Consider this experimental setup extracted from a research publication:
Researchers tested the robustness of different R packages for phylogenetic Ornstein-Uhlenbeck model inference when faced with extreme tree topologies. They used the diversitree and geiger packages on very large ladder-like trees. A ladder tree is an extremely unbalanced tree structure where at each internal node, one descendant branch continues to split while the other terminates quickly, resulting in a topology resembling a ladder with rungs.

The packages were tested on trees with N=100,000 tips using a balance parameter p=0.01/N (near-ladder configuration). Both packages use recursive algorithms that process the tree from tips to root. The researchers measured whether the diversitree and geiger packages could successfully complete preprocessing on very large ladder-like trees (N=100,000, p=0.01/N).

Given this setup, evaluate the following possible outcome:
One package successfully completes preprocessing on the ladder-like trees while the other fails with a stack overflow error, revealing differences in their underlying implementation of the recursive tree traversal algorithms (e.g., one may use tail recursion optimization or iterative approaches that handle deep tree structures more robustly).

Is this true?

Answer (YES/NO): NO